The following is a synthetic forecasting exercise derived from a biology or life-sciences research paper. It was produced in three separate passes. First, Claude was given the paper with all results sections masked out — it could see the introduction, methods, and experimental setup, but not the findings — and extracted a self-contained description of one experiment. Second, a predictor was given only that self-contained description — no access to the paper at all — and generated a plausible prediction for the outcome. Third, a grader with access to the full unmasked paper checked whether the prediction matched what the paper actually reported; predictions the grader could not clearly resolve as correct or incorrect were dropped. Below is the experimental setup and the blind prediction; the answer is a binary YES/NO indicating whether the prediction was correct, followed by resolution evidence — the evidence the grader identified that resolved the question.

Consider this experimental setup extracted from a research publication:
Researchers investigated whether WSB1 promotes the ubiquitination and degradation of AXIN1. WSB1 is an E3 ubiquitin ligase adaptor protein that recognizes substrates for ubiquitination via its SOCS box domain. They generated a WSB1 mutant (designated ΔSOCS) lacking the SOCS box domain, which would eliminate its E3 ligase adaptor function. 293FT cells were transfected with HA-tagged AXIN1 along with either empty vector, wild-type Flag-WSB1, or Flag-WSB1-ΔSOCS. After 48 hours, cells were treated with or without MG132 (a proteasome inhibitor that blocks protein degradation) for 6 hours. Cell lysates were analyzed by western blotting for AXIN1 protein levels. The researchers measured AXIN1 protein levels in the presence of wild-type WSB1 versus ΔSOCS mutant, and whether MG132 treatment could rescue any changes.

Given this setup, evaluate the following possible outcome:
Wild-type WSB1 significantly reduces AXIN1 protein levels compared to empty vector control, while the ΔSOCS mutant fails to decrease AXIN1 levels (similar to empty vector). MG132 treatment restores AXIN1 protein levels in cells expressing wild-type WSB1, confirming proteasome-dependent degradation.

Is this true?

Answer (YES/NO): NO